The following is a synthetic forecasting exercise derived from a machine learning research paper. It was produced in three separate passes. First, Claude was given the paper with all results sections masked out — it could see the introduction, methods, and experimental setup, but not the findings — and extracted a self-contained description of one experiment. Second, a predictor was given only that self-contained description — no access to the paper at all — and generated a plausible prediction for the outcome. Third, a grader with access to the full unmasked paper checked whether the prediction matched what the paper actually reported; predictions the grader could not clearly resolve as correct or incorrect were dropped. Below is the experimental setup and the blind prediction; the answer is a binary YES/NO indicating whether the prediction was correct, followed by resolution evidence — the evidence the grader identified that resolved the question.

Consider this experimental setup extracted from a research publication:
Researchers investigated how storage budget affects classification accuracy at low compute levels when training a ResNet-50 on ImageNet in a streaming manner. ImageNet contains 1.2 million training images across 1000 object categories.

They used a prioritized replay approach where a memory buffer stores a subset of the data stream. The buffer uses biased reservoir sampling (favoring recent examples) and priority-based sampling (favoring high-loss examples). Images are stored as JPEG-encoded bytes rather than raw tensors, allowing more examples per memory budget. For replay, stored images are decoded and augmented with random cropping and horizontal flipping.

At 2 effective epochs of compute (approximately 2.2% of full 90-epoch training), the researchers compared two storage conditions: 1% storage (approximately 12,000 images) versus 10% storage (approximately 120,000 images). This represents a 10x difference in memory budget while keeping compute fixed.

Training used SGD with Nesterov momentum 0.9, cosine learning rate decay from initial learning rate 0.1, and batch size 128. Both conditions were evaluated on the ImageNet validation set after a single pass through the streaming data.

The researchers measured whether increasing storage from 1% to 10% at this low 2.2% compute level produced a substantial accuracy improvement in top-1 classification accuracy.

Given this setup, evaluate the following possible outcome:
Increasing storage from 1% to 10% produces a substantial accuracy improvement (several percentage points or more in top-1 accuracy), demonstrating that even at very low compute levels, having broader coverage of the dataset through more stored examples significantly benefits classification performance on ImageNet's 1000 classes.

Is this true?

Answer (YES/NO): NO